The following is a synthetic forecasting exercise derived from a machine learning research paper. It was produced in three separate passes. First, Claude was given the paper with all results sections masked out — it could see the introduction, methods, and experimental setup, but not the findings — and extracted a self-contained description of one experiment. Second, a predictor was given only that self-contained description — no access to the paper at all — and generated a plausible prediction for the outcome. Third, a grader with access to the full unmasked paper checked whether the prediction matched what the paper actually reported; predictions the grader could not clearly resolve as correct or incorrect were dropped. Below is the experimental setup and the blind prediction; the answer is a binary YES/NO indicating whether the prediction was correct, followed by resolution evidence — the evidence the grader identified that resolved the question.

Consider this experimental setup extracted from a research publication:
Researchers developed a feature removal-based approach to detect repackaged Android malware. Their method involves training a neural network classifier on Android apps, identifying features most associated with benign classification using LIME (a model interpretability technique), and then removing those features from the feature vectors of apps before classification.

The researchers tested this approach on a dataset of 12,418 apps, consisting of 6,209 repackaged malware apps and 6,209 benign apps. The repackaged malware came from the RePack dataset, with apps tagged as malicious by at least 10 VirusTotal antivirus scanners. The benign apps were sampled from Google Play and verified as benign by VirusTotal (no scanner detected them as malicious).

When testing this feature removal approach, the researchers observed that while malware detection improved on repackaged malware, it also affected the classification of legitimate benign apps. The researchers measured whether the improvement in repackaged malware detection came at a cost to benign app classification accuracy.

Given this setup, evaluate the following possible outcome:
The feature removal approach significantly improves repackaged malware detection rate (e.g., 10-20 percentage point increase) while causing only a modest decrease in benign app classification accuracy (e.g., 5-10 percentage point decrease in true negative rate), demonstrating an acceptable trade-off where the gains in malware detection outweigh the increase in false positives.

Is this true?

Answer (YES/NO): NO